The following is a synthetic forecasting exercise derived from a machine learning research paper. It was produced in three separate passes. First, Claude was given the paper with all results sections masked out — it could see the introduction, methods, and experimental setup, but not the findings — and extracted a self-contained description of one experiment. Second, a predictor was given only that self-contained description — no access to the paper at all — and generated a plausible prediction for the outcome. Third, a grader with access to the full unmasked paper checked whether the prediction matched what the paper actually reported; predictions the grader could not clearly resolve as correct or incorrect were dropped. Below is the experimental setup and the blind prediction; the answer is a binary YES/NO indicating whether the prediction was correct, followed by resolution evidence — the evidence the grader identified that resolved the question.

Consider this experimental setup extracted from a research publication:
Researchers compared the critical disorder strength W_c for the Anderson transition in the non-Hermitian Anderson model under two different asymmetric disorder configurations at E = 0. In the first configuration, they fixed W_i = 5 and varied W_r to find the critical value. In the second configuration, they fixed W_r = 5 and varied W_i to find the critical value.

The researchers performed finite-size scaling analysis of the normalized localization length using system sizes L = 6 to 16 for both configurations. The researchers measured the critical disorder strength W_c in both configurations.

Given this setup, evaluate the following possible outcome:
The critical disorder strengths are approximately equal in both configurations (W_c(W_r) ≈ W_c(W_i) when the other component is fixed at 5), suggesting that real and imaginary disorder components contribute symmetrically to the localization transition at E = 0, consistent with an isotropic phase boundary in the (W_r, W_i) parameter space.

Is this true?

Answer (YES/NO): YES